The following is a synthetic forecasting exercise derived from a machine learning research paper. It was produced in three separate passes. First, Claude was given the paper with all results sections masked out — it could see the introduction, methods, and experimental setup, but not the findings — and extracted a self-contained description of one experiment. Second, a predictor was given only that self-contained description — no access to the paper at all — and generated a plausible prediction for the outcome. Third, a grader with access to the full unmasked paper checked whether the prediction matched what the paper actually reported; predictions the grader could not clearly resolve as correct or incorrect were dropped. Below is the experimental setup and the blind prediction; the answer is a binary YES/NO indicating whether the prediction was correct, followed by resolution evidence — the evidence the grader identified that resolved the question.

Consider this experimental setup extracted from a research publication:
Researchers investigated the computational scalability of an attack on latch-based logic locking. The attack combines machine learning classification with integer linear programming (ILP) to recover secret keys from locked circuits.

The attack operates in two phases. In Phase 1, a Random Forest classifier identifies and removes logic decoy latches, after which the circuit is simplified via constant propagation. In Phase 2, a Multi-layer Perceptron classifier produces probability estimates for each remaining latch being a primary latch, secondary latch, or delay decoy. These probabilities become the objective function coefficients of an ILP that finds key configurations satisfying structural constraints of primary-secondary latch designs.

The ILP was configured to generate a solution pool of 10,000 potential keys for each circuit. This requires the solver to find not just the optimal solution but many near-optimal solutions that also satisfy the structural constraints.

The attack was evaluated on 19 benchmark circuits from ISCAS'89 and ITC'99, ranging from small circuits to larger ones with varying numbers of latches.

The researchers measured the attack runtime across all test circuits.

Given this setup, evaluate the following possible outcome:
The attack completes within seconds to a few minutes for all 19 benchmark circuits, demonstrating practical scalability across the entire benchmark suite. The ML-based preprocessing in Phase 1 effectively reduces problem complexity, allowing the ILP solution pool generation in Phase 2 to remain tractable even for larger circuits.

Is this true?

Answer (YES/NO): NO